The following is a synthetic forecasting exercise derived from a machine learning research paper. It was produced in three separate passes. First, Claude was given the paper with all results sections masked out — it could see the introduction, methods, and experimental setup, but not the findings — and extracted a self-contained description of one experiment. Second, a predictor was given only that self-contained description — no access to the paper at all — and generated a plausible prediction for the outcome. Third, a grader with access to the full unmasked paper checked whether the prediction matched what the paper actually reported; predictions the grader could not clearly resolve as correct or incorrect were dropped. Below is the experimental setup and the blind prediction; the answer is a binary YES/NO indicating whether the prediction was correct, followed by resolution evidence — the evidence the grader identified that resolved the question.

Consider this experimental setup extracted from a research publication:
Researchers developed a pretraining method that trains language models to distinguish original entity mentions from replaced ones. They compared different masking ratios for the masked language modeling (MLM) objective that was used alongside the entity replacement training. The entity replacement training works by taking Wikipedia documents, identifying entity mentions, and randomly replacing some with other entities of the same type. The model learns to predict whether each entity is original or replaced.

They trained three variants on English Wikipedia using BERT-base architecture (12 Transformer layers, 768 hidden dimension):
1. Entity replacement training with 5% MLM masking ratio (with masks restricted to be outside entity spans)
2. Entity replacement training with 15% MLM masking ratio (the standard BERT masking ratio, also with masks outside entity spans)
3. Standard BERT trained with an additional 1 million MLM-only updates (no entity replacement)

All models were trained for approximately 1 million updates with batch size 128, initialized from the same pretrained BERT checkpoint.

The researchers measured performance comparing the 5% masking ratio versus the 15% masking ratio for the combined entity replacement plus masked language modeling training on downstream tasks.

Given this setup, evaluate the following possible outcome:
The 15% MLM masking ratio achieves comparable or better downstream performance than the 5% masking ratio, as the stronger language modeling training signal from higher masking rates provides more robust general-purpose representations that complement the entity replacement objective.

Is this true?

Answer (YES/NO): NO